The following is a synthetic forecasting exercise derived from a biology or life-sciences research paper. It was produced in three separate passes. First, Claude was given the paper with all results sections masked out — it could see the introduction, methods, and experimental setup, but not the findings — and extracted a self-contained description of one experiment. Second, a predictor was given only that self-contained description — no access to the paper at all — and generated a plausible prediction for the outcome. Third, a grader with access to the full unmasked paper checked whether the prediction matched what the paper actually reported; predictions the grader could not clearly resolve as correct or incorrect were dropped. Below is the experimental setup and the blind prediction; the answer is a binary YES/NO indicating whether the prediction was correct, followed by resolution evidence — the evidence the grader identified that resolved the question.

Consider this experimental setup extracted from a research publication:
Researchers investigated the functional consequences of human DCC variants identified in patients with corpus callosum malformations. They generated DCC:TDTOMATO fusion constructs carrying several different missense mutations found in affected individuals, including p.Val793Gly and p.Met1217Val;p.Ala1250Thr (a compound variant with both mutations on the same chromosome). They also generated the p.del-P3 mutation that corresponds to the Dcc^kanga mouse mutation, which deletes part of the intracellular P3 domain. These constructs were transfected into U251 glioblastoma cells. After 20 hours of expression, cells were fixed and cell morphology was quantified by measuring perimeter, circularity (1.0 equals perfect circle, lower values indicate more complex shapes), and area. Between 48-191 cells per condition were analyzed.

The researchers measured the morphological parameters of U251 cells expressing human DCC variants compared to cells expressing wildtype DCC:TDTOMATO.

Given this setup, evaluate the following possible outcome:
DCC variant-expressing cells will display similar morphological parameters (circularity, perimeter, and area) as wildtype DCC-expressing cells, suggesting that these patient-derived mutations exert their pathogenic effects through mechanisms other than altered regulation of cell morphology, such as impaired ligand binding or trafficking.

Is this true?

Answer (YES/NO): NO